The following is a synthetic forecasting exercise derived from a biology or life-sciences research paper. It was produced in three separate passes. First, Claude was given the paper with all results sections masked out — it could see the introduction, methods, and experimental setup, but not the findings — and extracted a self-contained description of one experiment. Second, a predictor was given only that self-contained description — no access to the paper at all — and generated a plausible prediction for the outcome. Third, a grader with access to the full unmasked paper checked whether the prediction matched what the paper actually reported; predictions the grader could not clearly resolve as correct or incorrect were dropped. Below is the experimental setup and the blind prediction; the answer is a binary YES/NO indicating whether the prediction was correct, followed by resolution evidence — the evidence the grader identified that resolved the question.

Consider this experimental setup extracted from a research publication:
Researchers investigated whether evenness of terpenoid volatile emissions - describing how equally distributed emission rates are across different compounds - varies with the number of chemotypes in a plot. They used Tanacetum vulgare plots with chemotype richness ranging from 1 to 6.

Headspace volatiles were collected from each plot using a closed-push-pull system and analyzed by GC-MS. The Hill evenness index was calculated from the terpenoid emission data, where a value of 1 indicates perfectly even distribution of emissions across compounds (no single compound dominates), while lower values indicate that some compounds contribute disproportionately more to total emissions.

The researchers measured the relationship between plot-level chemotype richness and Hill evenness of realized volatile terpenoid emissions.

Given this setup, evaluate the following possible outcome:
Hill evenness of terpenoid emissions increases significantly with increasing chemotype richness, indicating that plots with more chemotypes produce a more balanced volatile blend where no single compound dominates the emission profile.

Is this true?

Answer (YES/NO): NO